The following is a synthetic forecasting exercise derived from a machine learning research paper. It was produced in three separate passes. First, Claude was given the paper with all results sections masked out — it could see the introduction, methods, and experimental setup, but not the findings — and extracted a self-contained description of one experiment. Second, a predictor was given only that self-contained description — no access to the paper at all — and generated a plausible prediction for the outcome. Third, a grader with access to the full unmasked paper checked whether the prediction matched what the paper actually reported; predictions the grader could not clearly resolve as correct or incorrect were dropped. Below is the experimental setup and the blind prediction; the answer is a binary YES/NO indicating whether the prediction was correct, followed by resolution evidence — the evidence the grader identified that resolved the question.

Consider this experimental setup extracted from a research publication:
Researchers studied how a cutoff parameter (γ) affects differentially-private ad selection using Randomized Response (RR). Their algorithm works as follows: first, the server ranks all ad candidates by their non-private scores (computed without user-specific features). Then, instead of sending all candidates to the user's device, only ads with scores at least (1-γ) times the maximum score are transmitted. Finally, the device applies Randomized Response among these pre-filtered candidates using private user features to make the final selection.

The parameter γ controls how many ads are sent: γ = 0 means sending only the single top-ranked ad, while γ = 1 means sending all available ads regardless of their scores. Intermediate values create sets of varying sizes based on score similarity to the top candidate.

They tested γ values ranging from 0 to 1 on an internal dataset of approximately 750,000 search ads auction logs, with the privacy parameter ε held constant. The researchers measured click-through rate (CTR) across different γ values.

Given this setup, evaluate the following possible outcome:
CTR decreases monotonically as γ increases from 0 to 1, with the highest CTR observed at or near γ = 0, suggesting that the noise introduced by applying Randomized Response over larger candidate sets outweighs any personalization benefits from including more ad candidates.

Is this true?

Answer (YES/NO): NO